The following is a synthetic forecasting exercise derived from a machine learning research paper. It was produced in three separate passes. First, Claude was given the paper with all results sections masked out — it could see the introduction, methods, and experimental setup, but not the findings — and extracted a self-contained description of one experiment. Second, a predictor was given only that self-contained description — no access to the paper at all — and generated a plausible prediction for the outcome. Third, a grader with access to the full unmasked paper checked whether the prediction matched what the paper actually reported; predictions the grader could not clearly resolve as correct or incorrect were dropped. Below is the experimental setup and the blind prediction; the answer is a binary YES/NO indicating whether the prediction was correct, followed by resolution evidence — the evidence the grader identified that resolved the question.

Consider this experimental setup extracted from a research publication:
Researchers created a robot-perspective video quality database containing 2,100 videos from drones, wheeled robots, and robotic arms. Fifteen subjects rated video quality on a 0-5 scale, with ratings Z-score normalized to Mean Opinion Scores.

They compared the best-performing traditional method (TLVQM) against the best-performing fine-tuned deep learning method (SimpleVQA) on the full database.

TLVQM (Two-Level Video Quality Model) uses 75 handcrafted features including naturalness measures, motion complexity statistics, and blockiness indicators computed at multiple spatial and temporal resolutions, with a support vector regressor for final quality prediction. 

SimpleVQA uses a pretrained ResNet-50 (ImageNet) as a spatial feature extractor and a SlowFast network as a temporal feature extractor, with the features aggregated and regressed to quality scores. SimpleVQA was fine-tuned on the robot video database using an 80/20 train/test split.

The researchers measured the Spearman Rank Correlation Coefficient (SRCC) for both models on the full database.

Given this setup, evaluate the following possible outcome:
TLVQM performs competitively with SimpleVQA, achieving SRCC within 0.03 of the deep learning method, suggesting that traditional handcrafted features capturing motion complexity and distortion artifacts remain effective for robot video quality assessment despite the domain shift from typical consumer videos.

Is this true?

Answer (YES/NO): YES